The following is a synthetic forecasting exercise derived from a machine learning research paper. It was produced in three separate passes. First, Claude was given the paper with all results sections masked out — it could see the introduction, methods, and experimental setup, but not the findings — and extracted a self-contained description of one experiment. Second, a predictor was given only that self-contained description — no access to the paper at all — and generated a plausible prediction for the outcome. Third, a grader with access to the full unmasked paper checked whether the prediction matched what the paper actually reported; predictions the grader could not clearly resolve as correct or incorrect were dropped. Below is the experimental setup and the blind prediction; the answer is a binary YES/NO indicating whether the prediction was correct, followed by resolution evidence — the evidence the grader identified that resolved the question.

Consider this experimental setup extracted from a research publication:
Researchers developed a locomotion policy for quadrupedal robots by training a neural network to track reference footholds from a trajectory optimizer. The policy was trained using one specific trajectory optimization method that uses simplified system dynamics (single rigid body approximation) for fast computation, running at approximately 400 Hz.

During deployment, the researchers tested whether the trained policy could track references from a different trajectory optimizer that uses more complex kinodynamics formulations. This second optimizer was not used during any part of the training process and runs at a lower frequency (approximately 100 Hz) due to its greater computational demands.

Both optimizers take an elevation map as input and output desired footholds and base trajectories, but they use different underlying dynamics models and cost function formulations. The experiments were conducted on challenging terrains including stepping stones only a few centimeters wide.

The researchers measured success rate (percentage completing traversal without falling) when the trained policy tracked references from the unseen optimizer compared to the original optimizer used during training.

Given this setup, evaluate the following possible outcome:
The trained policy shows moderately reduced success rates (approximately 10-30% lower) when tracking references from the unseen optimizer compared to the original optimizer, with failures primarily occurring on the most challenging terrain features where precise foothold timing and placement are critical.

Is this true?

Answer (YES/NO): NO